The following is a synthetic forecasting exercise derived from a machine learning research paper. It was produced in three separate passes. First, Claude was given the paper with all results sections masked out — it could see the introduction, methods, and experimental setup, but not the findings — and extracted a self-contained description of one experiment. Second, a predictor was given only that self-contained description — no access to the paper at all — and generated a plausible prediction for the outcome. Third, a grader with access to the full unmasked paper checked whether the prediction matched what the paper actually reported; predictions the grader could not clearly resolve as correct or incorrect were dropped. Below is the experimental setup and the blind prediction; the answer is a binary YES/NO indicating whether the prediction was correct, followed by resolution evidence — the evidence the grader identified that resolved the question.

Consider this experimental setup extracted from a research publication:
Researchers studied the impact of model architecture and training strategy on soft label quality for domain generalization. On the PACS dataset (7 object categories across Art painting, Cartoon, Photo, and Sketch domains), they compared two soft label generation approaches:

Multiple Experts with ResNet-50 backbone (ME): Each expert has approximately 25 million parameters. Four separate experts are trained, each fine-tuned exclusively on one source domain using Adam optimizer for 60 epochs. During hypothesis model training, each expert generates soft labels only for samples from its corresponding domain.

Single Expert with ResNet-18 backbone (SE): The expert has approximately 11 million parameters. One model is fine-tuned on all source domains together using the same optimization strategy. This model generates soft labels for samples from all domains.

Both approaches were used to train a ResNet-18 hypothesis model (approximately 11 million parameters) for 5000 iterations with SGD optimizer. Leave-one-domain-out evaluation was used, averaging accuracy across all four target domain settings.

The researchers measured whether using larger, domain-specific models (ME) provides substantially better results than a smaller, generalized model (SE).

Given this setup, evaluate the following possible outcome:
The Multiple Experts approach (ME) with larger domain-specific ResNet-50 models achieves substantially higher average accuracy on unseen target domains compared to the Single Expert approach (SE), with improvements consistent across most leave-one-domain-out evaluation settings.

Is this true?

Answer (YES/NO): NO